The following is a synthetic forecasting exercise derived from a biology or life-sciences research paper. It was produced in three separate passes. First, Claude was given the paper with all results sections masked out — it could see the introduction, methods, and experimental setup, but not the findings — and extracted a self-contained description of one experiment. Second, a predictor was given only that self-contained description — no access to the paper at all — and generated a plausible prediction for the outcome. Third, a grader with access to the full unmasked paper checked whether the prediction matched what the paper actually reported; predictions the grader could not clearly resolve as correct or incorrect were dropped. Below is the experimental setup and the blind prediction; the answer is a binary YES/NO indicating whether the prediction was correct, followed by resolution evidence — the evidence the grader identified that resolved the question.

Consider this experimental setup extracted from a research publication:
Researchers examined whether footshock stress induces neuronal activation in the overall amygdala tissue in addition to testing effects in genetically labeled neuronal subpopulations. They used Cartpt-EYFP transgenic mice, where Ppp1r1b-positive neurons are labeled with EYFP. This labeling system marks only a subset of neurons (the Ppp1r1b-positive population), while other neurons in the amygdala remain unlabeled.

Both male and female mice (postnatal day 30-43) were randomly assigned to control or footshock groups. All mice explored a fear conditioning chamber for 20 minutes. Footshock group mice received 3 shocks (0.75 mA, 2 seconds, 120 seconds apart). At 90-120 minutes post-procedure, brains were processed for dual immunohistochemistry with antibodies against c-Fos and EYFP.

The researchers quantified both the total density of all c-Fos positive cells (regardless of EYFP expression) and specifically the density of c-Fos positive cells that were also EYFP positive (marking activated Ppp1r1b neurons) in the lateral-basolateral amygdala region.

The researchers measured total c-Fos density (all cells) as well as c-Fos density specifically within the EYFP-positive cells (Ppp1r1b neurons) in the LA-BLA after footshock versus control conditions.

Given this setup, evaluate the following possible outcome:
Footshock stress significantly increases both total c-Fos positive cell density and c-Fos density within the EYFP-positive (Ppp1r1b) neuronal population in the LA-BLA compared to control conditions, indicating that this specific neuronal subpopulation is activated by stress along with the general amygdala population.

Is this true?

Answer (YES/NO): NO